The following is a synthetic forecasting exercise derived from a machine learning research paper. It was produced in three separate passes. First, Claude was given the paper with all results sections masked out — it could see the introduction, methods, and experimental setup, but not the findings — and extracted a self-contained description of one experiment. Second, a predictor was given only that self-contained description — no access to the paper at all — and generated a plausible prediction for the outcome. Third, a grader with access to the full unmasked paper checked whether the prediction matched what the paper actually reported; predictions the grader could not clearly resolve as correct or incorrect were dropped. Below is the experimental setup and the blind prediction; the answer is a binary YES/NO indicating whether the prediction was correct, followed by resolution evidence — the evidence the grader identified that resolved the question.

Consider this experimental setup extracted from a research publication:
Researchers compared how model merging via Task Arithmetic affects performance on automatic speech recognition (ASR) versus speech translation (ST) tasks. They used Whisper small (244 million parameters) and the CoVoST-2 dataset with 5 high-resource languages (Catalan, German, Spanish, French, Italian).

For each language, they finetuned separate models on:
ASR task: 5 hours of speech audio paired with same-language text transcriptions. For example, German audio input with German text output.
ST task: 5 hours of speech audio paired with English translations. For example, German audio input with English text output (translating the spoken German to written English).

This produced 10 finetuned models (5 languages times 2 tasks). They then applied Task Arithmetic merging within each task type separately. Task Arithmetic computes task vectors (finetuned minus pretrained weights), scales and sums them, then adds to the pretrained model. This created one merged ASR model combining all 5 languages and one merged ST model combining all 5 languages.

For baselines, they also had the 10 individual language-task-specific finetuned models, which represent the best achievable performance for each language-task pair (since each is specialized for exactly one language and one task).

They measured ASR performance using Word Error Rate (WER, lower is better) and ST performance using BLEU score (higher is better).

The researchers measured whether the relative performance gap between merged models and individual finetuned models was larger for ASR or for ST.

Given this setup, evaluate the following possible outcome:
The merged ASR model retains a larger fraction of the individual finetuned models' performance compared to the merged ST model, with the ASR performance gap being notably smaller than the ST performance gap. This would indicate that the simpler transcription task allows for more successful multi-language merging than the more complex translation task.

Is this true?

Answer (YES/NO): NO